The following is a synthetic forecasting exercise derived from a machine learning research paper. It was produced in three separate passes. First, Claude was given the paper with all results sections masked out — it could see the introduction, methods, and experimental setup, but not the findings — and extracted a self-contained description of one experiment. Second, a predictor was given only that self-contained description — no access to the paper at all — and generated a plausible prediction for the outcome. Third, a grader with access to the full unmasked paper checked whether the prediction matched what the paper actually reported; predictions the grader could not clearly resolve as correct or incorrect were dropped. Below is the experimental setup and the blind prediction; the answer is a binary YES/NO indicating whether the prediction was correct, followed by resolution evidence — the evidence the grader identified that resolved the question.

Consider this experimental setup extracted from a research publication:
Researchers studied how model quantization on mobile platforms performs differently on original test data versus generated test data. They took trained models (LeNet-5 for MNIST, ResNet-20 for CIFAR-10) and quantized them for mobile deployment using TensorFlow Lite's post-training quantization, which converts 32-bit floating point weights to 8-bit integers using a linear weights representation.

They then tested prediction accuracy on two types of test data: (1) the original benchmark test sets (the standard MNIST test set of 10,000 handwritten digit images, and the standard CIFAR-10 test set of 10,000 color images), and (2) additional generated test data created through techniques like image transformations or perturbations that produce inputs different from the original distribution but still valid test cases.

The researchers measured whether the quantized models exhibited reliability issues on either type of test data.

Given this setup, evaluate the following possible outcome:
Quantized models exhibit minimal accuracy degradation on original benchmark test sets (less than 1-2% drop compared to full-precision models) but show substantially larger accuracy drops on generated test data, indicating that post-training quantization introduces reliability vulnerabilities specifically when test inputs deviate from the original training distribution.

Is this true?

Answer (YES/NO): YES